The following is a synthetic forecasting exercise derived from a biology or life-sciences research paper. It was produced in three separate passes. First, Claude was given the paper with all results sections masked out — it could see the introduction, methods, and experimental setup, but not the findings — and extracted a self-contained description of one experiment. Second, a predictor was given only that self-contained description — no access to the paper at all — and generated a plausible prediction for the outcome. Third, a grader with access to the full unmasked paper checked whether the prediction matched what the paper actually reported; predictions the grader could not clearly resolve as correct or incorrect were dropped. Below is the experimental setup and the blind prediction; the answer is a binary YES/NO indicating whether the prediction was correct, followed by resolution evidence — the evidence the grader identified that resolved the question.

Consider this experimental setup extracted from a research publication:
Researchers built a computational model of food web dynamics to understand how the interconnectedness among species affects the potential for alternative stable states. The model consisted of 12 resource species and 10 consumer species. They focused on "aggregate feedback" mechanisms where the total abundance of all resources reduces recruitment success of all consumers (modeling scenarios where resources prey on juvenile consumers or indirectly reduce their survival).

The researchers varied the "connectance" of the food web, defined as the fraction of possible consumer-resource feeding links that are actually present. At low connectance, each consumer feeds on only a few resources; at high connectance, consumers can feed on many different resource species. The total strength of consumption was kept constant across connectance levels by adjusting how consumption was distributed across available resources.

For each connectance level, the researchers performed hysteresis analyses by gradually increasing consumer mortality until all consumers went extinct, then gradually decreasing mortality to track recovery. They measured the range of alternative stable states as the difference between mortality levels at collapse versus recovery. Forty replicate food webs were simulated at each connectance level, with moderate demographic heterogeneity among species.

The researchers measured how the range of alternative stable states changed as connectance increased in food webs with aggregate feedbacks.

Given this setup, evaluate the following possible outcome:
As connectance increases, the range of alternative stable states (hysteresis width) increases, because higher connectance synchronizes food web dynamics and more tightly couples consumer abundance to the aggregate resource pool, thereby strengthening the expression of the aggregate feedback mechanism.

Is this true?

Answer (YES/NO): YES